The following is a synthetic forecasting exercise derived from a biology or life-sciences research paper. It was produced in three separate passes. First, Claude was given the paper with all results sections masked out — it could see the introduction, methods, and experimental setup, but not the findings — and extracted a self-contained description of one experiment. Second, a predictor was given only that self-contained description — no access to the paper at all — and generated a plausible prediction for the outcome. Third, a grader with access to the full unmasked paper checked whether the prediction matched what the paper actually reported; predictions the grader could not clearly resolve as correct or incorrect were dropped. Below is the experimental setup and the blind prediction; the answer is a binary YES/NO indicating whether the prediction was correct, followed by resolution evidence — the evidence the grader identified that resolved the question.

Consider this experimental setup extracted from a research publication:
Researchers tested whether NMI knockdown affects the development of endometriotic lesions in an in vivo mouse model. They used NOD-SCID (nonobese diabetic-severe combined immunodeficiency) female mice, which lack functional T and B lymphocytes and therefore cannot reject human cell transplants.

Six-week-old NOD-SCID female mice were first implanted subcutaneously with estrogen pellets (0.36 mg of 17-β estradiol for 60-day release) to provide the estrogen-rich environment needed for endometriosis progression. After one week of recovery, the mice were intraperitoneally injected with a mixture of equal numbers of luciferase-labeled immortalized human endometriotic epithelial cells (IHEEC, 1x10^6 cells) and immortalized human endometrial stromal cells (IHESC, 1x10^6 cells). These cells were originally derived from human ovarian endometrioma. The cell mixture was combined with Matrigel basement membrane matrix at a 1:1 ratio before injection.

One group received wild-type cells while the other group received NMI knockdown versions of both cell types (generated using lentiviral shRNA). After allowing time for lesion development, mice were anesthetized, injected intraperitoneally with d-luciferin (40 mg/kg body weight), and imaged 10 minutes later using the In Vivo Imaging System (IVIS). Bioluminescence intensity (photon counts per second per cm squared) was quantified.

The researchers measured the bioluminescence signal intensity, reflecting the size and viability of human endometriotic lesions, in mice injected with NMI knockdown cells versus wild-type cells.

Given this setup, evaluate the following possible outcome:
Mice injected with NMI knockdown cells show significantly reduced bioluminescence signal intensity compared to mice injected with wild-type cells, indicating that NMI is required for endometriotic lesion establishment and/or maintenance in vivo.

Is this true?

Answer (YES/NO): NO